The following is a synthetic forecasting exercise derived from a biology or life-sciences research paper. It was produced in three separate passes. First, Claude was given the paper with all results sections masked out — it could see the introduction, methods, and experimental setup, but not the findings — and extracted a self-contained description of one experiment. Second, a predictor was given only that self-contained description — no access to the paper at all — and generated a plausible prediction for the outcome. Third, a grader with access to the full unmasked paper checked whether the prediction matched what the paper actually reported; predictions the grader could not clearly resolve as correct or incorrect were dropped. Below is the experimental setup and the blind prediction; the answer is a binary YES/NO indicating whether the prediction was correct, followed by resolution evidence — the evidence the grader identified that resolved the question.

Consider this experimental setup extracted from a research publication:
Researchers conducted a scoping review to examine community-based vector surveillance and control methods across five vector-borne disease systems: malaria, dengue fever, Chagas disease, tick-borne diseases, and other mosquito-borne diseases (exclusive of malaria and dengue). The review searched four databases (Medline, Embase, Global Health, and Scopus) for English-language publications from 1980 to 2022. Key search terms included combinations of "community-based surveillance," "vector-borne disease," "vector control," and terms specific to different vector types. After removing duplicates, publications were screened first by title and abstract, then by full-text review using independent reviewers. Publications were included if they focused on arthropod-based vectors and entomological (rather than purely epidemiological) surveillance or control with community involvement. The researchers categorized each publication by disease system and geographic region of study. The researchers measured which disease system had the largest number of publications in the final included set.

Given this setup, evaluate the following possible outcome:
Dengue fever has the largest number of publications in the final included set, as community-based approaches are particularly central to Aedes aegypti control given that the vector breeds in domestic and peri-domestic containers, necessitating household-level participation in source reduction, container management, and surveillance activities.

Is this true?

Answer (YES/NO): NO